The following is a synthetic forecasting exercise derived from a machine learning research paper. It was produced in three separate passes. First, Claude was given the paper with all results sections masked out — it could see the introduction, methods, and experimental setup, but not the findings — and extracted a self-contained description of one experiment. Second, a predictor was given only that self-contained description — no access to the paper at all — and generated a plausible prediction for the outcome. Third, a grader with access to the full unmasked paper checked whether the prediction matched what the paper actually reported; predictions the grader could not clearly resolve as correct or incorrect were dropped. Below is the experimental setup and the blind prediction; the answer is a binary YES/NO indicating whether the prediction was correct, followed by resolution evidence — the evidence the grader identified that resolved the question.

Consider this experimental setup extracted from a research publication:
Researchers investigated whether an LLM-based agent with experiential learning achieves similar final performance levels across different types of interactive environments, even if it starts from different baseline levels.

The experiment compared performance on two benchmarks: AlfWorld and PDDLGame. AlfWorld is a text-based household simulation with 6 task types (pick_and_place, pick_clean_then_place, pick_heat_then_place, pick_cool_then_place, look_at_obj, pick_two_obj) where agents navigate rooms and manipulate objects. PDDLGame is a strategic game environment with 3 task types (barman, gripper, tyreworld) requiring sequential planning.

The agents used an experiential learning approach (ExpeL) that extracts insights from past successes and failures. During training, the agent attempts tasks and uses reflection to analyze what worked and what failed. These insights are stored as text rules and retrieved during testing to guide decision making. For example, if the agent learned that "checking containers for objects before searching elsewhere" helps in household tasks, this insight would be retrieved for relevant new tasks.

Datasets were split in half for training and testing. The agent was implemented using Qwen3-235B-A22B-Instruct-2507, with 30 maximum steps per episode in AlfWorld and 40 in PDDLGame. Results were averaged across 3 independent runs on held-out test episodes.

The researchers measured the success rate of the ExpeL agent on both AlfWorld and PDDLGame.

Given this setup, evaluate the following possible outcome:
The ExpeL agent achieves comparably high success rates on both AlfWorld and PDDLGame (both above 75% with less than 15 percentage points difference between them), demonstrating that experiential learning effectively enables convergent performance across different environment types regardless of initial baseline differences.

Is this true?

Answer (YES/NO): NO